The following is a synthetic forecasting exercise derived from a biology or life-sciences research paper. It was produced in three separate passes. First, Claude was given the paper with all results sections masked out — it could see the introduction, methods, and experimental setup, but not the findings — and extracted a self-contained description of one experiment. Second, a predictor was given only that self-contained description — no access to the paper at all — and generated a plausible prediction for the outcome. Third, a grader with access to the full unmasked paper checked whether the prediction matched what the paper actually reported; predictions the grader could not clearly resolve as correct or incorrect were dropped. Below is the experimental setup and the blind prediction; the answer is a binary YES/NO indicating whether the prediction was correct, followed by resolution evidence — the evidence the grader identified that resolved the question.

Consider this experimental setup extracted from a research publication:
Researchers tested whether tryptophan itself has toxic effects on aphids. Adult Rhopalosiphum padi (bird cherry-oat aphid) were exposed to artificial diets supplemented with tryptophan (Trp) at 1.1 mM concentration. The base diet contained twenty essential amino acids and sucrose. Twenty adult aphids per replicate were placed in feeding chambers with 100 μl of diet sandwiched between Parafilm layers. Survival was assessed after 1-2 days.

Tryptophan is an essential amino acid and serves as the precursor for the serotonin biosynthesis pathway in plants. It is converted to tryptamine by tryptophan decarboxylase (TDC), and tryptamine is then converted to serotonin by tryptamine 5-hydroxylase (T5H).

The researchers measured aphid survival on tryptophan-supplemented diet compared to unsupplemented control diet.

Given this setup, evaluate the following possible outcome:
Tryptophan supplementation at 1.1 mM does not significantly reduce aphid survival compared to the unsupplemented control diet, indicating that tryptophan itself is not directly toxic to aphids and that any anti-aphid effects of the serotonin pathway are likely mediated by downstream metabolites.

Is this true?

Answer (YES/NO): YES